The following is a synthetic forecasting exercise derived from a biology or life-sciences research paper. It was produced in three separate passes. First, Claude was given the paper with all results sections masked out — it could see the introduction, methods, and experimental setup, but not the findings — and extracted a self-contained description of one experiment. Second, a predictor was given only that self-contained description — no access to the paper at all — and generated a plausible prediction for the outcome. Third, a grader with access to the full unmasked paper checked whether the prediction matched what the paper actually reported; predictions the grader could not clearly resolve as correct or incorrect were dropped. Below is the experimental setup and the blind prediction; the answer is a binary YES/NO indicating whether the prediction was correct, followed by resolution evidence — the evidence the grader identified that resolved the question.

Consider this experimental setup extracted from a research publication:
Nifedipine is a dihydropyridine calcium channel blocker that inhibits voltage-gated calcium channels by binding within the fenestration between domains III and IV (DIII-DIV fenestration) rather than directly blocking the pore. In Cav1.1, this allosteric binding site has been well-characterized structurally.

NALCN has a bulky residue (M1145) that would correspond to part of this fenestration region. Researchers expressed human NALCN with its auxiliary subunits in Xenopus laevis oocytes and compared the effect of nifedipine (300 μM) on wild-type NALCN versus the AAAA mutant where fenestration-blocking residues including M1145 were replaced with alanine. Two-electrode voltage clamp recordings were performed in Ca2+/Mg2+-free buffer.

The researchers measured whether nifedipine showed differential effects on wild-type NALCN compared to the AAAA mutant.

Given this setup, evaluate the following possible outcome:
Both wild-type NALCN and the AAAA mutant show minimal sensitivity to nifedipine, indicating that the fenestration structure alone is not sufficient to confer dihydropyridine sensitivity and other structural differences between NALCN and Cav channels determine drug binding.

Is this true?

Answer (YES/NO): NO